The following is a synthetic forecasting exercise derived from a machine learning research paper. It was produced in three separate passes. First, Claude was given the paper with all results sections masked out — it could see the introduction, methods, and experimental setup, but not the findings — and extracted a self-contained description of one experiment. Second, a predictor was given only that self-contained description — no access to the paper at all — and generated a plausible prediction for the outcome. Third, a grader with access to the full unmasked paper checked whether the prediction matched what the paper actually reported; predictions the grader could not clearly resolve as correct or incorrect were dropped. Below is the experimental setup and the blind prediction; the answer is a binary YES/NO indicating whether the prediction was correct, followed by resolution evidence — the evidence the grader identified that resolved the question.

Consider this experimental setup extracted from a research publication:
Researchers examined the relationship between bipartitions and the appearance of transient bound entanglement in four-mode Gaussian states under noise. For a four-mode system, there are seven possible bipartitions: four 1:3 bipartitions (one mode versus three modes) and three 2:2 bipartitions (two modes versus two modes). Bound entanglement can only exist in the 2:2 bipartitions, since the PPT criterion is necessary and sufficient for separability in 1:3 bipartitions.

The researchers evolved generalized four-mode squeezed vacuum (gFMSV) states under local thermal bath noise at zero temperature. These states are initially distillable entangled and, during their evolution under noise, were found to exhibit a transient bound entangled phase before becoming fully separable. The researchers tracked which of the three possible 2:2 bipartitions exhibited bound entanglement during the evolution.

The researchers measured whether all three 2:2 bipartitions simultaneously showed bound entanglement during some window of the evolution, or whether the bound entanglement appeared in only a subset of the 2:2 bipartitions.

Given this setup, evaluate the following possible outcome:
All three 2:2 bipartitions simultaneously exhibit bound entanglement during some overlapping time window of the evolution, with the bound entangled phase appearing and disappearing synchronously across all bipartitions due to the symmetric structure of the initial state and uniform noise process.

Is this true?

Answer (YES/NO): NO